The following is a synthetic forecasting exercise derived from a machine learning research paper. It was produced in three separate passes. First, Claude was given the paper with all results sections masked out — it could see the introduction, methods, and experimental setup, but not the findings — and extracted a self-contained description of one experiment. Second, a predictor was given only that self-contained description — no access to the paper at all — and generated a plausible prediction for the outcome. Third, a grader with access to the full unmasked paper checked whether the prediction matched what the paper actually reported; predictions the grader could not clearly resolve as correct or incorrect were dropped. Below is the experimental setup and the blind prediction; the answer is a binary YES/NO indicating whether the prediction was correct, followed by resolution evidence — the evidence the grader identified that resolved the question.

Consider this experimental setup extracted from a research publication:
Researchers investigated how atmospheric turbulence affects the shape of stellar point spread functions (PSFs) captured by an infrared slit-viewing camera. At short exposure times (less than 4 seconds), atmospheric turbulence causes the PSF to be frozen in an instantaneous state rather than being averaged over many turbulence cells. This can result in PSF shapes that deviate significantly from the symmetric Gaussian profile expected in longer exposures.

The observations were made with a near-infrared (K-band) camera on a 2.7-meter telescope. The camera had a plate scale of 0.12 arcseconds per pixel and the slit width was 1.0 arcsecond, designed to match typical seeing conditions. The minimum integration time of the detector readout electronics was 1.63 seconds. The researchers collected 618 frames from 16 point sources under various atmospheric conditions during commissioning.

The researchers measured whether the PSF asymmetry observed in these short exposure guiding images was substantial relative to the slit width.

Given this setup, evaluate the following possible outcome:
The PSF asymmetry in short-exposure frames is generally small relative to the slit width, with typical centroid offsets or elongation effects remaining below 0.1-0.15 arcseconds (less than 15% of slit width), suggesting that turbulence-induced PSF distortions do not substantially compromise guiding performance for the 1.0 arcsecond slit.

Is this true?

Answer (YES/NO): NO